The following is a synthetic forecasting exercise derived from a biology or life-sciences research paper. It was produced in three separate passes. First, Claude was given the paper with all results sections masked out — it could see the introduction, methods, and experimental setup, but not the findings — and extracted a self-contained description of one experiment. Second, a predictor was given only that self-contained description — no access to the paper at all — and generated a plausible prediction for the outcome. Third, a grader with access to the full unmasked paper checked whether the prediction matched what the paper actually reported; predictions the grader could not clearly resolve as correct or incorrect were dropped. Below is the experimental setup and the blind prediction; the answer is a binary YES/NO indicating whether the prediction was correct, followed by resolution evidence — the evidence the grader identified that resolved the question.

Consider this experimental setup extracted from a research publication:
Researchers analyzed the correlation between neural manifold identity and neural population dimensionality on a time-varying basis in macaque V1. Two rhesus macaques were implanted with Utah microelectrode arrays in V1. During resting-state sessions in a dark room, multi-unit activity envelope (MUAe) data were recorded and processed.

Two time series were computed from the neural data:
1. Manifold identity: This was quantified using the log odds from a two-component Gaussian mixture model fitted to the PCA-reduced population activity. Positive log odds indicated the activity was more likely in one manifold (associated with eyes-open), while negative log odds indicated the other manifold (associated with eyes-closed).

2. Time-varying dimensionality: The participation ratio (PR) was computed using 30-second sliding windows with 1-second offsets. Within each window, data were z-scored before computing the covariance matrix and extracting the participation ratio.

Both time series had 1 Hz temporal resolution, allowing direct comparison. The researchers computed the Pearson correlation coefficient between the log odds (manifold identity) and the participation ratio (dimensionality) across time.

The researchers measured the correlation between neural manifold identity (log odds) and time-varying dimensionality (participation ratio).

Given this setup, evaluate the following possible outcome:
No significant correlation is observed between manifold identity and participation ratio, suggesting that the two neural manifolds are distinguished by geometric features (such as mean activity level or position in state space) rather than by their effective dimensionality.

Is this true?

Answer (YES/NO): NO